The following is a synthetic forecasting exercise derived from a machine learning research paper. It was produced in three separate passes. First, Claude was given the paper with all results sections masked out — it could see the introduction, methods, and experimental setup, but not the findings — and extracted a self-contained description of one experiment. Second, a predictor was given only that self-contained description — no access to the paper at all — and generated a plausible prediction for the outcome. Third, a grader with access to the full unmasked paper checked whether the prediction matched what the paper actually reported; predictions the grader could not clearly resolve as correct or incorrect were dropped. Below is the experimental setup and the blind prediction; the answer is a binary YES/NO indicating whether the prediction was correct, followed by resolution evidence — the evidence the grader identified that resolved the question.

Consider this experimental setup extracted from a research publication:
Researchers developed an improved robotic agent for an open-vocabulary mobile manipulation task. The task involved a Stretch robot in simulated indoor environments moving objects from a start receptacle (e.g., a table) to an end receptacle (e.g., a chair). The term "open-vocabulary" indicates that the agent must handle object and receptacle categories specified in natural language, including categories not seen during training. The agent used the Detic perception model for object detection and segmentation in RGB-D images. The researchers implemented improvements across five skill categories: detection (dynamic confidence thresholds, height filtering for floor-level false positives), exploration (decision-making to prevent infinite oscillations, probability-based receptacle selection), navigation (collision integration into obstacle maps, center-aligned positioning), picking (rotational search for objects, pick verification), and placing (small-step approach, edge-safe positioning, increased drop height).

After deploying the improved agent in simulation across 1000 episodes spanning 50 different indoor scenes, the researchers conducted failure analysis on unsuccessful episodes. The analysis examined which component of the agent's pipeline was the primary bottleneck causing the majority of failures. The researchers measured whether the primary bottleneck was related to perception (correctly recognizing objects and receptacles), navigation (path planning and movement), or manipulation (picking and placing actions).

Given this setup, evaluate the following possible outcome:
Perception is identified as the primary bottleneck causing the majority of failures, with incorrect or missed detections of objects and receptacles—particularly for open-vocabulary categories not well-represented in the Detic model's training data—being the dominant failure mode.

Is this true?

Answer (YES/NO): YES